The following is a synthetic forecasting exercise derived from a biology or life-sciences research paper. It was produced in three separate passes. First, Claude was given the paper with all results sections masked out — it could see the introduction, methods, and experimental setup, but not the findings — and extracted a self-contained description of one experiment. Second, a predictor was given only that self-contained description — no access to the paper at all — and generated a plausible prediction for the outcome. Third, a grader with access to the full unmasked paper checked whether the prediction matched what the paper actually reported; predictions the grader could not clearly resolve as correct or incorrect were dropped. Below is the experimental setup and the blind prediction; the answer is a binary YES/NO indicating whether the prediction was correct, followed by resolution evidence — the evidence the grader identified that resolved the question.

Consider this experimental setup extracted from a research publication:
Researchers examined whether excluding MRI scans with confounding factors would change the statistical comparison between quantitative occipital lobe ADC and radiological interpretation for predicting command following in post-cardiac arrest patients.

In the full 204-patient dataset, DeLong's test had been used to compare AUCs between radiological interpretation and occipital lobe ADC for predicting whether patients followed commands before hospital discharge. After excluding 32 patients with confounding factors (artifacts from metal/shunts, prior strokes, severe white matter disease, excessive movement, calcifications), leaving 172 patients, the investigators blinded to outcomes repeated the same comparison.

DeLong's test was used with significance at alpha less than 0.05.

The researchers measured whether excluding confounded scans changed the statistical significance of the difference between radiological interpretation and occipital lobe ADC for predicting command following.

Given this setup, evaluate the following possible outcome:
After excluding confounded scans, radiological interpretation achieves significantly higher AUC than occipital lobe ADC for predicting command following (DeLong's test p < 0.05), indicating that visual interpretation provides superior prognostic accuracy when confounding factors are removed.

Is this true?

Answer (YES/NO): NO